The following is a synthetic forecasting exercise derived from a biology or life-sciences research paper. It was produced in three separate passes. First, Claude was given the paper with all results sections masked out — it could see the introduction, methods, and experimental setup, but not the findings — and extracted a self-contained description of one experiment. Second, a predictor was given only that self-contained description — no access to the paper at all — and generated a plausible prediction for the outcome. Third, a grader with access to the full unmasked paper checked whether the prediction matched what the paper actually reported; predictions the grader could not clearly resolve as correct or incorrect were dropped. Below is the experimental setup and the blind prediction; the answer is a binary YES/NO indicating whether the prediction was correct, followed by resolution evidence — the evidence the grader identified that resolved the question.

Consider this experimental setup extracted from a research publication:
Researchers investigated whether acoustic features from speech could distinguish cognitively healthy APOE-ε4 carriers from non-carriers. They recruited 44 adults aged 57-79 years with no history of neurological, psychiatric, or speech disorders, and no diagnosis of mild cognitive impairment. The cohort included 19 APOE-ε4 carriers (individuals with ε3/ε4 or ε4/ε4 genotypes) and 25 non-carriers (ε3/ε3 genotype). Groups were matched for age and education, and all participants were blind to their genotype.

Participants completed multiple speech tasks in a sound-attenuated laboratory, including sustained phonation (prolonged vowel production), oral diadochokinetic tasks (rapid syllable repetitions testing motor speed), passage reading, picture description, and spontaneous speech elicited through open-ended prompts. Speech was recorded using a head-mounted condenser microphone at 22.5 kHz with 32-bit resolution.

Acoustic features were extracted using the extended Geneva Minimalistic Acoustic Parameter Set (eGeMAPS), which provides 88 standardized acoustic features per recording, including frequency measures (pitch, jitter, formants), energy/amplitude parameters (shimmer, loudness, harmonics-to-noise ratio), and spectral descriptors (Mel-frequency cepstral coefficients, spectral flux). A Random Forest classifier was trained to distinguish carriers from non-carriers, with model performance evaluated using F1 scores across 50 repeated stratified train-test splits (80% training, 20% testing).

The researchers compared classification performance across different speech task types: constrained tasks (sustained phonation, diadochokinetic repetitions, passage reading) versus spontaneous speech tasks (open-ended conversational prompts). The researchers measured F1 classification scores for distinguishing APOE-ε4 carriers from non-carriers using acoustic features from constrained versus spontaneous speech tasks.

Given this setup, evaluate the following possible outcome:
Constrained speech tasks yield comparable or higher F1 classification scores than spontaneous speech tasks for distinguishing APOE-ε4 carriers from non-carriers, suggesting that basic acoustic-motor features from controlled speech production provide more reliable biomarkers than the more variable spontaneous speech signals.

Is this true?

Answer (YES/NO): NO